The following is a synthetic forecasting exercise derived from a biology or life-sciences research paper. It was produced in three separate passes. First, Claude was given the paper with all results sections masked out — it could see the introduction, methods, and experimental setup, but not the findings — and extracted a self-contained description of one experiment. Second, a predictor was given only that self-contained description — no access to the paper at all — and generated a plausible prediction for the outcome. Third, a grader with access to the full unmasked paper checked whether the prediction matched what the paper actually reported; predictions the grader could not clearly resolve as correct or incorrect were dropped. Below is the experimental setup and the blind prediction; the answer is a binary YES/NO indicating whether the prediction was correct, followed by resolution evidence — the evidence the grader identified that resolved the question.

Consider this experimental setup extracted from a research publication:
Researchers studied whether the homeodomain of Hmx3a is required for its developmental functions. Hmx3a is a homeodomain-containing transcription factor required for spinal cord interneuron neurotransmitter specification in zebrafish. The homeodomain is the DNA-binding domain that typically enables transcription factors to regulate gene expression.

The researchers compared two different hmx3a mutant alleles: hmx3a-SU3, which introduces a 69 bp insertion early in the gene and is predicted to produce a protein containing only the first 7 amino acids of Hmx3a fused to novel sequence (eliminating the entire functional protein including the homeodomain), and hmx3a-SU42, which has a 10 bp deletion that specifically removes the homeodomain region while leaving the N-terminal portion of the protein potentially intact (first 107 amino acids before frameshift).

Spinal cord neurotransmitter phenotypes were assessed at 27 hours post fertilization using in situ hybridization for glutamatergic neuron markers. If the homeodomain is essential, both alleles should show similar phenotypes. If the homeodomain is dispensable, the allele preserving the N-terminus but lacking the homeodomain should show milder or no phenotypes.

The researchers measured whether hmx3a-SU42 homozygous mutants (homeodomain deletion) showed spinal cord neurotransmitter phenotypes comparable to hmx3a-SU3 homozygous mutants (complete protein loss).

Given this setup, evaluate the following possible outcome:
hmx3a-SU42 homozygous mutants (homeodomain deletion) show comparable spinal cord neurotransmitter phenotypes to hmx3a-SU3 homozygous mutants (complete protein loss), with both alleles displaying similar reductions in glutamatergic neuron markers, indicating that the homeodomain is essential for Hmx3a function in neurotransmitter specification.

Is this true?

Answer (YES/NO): NO